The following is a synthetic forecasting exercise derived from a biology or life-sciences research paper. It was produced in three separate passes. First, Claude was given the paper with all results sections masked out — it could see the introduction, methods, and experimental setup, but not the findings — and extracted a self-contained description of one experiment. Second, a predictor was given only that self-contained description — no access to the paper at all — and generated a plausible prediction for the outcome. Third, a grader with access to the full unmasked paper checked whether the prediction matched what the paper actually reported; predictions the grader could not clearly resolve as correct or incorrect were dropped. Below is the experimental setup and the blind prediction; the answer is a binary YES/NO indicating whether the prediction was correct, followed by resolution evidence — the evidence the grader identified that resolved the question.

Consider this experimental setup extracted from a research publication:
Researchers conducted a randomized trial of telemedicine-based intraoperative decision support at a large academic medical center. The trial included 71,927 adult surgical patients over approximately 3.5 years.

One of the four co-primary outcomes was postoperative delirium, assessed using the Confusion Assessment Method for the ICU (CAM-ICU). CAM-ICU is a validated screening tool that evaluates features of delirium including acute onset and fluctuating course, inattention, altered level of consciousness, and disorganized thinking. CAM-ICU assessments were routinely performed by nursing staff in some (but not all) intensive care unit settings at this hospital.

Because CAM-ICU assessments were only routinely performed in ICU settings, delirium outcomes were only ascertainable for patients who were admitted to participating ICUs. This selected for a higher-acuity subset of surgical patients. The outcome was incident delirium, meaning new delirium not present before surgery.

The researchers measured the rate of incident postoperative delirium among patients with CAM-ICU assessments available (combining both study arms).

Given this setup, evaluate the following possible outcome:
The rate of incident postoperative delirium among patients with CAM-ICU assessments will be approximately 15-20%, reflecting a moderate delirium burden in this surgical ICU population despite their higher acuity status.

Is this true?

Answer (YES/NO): NO